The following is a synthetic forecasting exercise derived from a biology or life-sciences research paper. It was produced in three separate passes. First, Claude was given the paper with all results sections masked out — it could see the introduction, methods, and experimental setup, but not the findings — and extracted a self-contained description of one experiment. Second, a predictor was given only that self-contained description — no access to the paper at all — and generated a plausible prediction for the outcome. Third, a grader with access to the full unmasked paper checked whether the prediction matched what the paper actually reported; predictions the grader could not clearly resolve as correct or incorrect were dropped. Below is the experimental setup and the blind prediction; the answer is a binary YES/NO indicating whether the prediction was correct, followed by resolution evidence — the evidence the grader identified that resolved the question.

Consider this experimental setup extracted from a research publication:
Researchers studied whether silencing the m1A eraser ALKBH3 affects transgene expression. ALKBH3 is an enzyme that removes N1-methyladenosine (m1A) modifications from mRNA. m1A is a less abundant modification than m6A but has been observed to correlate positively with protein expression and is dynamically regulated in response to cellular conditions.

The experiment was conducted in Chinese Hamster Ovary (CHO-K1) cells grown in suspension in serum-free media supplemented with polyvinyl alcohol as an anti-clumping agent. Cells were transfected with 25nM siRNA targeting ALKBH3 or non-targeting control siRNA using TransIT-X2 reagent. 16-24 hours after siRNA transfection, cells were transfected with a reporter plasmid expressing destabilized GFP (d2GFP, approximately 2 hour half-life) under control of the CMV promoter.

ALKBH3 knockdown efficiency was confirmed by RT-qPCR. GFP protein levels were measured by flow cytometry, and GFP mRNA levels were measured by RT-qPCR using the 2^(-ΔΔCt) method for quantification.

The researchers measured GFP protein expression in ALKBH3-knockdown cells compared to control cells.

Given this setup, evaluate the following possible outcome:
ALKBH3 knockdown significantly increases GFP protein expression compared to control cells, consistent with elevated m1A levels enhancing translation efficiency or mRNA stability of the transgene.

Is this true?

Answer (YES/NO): NO